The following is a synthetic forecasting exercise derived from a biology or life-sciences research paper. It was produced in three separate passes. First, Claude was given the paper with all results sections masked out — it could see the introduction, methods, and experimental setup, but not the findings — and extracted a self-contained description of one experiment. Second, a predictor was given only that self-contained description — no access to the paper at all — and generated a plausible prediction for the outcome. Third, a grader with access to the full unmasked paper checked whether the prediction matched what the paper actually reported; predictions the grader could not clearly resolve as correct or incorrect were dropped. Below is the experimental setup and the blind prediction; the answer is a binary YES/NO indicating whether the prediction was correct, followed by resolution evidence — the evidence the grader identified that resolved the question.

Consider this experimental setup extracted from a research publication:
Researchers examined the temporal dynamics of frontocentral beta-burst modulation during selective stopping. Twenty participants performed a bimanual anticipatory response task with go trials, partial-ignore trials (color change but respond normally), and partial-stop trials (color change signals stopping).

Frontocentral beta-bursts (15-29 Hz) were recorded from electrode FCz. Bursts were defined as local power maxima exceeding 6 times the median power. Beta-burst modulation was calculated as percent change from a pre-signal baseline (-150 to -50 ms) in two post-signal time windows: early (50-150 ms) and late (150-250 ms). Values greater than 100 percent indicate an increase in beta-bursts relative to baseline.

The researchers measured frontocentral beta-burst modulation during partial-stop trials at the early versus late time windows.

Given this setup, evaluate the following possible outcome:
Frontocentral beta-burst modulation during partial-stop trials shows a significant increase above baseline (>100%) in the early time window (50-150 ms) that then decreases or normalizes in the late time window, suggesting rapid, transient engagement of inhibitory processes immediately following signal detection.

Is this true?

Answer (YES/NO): NO